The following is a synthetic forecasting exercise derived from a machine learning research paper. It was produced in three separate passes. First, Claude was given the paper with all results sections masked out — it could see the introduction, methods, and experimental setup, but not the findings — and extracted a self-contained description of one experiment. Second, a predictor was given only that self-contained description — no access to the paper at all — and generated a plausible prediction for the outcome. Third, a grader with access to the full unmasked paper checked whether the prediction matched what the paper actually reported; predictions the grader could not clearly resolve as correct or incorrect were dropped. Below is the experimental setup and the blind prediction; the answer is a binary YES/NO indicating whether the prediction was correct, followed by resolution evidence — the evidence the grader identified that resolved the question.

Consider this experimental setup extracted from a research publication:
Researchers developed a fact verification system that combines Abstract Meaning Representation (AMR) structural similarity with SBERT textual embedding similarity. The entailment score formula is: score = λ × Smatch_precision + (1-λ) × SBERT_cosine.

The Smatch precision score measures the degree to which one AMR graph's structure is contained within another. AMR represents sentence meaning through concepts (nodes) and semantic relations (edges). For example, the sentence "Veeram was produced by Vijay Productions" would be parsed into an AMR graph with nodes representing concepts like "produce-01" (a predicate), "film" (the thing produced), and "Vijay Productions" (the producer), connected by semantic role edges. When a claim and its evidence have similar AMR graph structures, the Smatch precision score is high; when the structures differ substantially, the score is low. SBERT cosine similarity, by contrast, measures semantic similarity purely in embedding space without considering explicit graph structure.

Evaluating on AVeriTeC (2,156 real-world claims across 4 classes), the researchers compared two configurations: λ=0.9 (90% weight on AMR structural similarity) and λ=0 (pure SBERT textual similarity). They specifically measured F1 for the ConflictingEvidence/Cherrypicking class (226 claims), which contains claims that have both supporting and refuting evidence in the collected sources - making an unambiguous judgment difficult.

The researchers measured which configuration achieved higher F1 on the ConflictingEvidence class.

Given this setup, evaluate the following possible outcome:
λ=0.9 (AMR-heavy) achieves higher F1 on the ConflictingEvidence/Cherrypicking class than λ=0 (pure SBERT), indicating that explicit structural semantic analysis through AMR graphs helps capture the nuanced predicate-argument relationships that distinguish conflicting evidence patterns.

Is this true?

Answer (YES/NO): NO